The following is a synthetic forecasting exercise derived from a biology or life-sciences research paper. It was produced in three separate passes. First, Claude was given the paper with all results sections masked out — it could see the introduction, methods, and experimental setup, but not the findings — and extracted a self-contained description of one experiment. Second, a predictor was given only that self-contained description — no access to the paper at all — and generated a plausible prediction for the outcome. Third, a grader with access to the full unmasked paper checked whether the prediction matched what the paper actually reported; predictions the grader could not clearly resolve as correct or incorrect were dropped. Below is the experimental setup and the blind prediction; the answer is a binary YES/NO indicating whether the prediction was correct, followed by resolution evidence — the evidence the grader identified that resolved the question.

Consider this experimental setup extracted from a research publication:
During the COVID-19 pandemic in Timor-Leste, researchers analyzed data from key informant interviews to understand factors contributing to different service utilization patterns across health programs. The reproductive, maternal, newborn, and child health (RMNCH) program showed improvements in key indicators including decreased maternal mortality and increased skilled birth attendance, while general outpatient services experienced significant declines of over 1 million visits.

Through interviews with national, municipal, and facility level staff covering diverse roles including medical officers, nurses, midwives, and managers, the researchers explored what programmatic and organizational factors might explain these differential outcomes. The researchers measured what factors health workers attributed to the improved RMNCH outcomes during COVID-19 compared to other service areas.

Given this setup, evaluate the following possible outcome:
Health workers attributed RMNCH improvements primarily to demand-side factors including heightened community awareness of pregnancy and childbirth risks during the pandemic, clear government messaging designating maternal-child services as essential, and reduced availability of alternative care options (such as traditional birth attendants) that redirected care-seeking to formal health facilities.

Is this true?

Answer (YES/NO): NO